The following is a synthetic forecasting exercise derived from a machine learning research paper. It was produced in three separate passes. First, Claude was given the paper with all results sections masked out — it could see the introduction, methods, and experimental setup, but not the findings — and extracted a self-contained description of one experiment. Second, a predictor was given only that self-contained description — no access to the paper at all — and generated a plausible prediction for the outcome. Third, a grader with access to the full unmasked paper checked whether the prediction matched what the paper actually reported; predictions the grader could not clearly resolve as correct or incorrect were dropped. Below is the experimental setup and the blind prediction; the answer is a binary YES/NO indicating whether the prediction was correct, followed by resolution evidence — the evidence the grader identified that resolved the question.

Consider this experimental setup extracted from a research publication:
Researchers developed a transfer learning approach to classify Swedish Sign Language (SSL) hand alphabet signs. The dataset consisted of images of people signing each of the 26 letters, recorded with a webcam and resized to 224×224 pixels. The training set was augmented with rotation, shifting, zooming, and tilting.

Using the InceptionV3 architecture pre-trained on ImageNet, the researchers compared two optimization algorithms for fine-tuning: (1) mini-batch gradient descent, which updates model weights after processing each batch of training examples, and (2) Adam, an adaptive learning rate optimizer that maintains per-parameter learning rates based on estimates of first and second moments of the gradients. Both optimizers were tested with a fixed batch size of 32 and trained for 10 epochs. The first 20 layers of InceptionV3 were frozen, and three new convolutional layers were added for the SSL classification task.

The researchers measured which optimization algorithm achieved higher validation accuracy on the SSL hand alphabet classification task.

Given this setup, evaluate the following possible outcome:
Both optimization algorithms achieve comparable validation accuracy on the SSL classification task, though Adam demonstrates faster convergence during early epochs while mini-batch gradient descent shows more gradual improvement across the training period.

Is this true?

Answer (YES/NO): NO